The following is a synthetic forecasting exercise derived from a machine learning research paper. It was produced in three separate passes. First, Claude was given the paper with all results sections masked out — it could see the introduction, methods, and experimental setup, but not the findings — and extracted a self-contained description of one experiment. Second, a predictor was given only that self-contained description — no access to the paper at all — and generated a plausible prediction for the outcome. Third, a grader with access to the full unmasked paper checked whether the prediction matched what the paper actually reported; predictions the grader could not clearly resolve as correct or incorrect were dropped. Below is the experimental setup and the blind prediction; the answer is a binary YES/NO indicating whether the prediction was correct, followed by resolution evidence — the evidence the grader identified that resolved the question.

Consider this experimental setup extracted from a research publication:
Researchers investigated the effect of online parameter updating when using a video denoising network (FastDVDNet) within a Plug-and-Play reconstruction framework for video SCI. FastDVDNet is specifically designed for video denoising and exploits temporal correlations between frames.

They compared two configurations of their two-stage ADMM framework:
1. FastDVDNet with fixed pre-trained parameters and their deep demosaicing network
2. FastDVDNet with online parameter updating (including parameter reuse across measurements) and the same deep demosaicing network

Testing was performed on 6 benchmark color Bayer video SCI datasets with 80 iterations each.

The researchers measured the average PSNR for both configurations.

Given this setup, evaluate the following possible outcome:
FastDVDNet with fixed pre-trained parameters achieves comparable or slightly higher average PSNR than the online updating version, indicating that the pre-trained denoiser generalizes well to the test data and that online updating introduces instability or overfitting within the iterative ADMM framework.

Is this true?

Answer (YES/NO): YES